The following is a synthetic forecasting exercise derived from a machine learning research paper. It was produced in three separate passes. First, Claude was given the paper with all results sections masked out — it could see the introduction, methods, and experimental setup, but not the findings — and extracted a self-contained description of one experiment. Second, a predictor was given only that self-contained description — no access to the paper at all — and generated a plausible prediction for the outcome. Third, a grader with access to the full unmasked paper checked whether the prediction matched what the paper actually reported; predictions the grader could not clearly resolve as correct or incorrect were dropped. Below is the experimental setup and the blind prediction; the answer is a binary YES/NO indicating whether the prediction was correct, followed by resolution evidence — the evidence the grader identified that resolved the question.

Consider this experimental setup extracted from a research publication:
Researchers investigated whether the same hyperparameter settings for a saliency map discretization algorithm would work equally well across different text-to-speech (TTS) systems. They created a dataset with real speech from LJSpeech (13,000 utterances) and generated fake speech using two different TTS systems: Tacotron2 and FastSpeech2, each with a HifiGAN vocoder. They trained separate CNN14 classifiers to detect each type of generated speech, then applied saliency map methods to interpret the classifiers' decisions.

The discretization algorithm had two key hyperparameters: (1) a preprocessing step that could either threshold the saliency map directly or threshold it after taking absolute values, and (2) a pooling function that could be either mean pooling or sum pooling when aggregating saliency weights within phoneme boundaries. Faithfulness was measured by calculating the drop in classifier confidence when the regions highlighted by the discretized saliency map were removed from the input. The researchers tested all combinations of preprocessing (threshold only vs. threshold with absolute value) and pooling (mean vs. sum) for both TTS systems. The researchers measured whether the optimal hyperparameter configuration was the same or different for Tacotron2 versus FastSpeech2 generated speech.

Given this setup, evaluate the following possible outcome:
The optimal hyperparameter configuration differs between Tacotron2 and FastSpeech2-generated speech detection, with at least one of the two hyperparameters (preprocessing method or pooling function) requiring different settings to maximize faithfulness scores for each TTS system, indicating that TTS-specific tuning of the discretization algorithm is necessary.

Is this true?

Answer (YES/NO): YES